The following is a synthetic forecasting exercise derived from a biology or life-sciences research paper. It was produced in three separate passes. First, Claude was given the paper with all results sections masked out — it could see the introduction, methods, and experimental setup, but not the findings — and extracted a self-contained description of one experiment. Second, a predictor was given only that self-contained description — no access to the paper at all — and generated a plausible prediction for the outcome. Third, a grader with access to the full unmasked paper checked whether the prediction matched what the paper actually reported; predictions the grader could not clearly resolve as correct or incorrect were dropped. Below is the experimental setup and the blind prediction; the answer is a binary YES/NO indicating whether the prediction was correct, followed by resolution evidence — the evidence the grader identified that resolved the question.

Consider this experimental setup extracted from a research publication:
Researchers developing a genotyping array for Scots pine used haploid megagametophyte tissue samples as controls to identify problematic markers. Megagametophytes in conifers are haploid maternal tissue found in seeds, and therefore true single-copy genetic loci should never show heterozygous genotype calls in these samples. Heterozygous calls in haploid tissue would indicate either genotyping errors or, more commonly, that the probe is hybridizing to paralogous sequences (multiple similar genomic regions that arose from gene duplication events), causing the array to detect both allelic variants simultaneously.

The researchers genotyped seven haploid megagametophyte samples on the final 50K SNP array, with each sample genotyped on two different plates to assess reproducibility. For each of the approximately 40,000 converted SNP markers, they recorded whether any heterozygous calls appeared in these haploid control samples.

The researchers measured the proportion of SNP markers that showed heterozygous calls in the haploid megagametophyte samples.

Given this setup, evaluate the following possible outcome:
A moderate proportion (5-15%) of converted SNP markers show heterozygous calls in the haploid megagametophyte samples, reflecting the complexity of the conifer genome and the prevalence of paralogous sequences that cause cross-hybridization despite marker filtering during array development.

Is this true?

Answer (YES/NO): NO